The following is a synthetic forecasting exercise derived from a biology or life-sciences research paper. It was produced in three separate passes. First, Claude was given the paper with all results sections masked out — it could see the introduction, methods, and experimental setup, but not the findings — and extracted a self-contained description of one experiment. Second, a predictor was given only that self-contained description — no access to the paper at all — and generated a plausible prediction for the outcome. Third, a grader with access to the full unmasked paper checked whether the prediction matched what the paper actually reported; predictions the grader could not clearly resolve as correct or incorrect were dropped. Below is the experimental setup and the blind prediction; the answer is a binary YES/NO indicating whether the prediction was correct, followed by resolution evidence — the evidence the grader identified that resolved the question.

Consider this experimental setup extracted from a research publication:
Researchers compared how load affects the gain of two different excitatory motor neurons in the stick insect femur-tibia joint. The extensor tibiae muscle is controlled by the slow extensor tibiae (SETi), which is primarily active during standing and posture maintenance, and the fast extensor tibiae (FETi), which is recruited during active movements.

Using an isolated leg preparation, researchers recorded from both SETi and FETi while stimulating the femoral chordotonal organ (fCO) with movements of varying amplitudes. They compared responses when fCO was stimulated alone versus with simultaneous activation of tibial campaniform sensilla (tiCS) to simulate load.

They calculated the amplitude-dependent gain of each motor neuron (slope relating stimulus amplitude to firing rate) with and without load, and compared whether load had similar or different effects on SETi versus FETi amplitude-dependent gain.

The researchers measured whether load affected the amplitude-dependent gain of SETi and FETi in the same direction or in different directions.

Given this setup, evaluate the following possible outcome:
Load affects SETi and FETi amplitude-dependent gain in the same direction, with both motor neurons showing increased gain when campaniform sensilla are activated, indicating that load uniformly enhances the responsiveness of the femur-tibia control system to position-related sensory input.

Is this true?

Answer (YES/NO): NO